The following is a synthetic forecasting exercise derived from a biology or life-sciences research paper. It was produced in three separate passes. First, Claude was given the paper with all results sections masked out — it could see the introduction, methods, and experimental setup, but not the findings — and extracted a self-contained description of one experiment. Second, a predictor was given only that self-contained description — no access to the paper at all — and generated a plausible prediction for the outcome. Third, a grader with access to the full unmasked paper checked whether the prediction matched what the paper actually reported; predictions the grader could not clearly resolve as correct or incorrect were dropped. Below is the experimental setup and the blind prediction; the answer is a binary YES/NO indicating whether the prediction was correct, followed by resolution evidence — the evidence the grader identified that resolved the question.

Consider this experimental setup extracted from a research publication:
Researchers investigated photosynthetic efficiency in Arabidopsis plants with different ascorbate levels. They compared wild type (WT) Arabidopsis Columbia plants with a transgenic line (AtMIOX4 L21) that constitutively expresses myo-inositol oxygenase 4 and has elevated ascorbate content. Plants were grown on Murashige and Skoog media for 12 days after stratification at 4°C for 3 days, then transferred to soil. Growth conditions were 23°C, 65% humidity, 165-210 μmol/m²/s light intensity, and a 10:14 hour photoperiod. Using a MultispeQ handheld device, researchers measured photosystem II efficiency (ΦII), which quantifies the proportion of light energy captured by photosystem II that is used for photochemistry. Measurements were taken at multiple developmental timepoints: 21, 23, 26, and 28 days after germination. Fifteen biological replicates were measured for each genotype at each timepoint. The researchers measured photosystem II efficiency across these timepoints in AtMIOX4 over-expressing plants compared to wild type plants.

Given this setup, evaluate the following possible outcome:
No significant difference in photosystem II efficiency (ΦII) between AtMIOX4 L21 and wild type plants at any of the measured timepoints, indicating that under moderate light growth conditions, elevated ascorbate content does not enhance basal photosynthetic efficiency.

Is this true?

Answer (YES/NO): NO